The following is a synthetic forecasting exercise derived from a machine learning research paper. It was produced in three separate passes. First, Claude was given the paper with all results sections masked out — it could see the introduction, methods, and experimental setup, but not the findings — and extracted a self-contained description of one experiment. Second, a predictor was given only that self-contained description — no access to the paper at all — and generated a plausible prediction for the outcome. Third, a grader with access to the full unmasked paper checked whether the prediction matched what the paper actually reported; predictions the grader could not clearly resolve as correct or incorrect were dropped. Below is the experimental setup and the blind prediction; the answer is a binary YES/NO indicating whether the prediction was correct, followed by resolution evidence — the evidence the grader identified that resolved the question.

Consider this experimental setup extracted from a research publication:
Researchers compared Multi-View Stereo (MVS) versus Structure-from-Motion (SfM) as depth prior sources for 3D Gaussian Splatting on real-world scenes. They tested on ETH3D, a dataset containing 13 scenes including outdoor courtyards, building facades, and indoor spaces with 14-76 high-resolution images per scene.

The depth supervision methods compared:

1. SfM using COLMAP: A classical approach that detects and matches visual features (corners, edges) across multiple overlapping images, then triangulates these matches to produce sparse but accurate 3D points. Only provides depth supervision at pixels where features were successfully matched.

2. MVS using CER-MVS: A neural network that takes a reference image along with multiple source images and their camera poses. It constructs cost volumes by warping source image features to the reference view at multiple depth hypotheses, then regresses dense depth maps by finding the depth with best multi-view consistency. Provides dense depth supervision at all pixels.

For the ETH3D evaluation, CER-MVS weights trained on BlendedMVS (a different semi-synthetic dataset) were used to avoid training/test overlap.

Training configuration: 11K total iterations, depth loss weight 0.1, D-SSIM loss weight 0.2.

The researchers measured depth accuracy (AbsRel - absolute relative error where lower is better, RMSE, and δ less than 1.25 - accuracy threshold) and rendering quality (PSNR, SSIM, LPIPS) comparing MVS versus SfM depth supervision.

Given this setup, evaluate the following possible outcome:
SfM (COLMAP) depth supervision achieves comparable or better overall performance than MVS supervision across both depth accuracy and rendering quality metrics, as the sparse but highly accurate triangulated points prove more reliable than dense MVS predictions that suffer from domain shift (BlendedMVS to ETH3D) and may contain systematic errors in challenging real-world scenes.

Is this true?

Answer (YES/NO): NO